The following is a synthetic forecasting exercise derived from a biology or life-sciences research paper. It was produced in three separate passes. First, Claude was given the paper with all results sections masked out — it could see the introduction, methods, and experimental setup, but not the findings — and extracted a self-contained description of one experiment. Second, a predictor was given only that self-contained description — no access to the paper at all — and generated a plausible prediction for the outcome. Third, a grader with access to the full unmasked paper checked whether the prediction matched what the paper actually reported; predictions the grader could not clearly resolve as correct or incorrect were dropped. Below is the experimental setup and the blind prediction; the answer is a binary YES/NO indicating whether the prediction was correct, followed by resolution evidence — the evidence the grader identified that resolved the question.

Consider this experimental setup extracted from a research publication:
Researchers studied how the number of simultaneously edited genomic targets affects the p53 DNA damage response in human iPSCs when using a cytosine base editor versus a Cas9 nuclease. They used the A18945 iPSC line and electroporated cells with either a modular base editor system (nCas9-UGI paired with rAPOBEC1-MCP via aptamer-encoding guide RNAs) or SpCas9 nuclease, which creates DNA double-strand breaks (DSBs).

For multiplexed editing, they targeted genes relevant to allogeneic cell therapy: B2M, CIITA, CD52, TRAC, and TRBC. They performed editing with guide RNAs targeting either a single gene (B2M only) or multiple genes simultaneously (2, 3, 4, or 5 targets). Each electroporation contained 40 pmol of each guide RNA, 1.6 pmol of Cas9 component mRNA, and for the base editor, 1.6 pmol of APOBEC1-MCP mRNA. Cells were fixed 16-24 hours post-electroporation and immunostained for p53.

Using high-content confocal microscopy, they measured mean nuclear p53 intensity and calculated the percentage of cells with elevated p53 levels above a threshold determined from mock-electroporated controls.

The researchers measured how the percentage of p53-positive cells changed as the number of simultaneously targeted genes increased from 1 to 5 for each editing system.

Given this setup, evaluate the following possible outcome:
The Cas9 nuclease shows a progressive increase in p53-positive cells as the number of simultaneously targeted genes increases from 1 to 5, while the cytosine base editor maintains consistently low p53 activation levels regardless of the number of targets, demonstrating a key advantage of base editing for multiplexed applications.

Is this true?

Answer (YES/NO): YES